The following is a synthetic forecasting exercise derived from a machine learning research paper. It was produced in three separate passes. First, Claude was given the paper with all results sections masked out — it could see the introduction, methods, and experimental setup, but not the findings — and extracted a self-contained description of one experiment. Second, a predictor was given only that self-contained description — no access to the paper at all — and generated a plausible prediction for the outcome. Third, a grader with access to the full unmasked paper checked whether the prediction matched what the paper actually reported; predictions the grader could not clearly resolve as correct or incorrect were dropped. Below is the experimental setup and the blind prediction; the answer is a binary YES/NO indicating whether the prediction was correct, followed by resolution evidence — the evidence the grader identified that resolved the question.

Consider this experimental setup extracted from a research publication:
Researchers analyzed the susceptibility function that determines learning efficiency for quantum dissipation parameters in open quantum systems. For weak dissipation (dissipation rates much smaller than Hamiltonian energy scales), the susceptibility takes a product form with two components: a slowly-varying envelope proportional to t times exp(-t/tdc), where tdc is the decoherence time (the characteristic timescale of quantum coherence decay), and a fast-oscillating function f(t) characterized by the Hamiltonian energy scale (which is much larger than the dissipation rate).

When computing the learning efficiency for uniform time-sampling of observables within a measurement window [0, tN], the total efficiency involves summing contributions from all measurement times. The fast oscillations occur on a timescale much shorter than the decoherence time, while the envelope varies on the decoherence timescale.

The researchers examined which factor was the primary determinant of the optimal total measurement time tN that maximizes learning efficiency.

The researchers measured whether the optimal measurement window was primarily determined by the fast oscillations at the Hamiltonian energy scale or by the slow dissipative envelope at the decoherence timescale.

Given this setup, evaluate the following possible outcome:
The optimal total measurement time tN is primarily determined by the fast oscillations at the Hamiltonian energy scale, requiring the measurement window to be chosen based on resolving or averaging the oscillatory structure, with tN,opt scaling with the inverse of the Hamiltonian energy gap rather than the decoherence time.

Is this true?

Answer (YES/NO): NO